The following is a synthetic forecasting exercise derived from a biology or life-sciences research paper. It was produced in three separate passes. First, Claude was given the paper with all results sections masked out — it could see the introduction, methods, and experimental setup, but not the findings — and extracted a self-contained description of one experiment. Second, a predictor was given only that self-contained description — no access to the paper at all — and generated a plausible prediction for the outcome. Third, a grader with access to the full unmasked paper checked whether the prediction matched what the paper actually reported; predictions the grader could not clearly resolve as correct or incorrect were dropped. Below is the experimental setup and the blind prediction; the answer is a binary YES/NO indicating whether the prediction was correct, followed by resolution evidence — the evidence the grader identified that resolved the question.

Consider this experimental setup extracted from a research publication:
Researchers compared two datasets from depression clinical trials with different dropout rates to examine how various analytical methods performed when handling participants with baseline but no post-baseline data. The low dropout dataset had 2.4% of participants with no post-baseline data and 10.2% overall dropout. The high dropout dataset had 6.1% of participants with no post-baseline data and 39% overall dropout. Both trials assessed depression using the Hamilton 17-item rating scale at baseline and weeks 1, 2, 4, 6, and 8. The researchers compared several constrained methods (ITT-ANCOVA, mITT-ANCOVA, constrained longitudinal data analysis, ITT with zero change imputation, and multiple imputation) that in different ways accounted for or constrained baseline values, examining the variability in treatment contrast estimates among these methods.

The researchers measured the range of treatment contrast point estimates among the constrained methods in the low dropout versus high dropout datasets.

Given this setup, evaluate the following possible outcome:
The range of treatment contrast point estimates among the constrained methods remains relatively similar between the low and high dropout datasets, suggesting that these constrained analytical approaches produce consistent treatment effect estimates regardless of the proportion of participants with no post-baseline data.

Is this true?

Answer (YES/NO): NO